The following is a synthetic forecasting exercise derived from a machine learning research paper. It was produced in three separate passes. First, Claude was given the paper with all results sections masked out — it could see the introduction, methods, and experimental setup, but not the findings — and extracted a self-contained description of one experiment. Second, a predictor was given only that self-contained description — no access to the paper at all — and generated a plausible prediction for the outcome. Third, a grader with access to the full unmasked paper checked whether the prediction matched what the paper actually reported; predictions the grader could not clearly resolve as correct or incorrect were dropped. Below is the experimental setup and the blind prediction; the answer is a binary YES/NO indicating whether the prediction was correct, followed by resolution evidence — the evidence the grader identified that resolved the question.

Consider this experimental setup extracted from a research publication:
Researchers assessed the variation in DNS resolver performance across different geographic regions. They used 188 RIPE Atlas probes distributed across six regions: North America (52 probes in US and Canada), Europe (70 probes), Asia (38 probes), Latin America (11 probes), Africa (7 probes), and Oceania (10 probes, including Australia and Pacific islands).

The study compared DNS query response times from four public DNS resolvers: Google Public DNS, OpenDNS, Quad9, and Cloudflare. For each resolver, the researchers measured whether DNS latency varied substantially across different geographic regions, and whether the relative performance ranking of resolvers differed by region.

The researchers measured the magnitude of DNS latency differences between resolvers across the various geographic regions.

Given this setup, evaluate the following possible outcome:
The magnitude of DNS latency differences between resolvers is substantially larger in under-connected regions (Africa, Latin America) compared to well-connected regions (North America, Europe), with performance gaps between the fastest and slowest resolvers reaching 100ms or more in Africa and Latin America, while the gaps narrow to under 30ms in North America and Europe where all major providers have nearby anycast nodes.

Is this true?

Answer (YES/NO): NO